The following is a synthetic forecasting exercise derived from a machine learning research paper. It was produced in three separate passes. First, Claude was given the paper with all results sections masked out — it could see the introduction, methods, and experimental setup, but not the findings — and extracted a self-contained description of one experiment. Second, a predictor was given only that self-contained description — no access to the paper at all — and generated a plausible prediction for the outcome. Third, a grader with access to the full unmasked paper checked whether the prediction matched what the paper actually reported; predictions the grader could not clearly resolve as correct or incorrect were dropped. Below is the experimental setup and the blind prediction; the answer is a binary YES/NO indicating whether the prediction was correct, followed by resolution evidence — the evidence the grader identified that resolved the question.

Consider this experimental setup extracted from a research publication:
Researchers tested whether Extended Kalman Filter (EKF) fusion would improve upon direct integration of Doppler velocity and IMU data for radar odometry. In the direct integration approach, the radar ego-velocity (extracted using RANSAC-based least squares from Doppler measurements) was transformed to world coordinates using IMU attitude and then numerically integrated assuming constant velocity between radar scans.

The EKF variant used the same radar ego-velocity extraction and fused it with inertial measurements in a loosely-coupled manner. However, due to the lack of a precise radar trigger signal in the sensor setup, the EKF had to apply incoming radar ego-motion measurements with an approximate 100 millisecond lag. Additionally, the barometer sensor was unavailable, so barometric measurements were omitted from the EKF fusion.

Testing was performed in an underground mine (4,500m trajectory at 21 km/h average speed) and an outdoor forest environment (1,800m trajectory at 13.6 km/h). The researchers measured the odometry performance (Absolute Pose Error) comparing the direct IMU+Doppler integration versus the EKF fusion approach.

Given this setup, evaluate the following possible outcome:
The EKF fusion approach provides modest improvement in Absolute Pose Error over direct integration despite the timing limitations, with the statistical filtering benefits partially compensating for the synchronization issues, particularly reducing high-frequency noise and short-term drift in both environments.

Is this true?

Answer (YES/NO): NO